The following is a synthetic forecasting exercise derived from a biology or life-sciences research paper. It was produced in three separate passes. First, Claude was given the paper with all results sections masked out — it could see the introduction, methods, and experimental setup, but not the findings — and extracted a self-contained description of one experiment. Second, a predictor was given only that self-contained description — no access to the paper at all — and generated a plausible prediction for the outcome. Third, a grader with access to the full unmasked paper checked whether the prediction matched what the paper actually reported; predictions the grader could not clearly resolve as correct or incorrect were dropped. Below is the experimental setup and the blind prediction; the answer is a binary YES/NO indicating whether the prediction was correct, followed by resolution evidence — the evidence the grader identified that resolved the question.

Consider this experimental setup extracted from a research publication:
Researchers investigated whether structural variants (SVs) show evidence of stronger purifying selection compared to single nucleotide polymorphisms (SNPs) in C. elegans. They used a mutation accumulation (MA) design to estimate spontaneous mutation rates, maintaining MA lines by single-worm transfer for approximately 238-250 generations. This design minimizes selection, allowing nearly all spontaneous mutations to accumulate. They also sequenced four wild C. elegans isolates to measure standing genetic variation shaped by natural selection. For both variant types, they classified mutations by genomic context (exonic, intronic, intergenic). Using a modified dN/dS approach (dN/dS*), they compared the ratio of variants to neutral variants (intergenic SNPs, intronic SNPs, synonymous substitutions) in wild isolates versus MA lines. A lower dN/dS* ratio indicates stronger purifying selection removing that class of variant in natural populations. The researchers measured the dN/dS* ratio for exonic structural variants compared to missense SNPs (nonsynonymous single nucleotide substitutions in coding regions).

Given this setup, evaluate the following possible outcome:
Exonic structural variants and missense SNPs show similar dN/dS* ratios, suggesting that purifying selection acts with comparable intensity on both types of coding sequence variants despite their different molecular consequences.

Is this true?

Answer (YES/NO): NO